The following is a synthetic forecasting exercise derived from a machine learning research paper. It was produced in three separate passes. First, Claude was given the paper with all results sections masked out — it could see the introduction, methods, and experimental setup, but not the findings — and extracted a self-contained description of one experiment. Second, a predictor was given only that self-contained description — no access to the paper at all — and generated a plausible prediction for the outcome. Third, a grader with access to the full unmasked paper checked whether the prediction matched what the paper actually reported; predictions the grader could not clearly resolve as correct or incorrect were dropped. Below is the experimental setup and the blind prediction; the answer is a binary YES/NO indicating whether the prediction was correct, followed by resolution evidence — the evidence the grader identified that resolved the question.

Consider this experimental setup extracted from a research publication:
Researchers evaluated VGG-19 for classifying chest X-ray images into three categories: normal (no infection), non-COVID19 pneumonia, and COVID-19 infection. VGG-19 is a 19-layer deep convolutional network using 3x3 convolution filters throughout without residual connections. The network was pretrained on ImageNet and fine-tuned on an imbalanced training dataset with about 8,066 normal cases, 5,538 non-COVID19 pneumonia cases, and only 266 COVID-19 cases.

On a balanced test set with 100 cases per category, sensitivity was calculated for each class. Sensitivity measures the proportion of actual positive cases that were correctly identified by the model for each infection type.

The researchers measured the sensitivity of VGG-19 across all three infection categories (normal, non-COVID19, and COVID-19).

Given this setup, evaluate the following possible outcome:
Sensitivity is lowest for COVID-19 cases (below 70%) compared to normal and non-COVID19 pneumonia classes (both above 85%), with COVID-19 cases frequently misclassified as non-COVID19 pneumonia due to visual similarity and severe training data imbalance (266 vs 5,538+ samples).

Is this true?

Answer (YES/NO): YES